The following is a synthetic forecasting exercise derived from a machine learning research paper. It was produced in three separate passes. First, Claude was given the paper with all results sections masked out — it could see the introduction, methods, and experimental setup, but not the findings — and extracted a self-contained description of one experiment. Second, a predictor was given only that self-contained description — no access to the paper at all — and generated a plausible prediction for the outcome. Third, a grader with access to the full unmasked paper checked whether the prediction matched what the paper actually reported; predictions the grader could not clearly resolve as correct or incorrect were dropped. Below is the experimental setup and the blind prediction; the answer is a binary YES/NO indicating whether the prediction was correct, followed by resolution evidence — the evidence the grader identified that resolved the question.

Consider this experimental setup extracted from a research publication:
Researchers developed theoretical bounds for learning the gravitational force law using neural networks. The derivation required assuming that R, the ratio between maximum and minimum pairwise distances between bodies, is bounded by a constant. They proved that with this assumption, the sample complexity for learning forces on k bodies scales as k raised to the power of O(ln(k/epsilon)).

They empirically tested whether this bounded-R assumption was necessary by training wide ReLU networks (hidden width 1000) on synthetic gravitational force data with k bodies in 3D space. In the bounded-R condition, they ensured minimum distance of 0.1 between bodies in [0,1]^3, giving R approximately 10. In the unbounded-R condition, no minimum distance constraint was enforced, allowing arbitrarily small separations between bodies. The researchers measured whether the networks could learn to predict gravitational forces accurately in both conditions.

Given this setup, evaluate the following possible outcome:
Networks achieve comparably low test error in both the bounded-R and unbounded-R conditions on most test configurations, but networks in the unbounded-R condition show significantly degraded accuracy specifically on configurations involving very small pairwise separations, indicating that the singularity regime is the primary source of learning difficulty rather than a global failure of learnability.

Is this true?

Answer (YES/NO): NO